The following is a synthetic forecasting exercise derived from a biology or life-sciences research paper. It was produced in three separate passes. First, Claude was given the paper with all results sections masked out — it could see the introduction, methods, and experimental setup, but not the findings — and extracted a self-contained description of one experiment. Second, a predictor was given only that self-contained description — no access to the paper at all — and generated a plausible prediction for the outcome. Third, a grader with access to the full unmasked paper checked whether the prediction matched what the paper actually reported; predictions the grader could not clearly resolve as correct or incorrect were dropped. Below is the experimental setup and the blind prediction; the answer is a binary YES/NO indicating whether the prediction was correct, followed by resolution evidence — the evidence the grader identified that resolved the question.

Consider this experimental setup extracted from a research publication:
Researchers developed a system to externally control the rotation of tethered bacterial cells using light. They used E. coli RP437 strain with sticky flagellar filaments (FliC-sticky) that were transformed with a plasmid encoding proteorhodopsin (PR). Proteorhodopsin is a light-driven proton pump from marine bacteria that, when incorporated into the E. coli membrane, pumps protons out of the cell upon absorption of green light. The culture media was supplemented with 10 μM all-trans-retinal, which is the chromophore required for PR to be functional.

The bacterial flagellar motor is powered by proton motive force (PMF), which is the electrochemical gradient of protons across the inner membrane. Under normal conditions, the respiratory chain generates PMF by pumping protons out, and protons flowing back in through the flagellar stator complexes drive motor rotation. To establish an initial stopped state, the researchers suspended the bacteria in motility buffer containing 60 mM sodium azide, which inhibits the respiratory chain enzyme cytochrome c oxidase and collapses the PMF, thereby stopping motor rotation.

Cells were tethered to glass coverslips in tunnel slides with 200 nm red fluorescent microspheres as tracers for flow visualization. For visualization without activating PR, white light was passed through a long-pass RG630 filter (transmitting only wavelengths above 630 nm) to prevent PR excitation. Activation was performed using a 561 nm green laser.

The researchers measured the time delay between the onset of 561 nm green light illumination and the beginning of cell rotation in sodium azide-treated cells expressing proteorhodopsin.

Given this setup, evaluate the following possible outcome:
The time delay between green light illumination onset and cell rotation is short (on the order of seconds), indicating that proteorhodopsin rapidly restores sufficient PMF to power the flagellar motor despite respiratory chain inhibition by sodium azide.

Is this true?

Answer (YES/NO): NO